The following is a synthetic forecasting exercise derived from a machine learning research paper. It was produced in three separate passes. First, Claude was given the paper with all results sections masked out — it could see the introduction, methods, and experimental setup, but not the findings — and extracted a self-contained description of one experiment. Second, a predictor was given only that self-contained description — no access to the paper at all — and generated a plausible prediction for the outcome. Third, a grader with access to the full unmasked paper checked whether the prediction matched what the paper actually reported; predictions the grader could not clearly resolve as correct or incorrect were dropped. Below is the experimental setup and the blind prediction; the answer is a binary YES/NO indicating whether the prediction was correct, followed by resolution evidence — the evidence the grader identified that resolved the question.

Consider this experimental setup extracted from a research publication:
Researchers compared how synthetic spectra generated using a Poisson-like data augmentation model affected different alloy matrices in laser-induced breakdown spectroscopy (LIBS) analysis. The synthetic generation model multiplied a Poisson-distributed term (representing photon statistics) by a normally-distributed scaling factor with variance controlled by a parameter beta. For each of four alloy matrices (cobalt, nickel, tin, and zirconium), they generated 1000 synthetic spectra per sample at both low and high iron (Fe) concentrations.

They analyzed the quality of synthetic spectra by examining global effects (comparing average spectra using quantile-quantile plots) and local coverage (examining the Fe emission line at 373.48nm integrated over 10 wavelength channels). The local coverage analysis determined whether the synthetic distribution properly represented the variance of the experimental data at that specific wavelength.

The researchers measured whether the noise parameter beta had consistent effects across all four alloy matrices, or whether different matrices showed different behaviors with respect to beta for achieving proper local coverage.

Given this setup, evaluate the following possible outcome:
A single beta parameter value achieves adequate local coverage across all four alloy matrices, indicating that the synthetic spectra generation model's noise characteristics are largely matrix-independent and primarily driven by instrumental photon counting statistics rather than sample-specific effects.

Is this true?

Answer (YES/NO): NO